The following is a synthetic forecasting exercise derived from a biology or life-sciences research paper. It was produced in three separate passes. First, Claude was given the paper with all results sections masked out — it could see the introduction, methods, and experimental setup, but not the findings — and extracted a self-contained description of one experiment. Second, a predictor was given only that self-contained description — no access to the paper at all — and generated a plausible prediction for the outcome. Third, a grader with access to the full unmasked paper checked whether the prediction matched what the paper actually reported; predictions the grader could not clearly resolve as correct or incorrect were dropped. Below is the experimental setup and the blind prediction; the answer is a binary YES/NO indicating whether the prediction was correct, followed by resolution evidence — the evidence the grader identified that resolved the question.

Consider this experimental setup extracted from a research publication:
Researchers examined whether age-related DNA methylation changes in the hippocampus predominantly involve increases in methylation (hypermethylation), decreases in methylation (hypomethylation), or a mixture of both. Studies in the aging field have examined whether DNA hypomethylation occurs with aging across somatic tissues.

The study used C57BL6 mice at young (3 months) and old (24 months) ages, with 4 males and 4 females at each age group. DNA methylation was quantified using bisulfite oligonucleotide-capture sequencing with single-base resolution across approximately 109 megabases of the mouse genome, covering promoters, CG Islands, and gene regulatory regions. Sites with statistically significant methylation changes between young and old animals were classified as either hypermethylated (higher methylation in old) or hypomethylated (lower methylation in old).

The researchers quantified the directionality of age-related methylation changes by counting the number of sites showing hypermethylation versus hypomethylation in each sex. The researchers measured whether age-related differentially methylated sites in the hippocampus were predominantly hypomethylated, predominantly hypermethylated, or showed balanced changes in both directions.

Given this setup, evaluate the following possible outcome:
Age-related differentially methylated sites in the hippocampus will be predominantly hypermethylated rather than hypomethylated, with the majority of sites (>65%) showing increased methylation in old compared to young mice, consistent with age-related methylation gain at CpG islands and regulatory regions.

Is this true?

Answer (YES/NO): NO